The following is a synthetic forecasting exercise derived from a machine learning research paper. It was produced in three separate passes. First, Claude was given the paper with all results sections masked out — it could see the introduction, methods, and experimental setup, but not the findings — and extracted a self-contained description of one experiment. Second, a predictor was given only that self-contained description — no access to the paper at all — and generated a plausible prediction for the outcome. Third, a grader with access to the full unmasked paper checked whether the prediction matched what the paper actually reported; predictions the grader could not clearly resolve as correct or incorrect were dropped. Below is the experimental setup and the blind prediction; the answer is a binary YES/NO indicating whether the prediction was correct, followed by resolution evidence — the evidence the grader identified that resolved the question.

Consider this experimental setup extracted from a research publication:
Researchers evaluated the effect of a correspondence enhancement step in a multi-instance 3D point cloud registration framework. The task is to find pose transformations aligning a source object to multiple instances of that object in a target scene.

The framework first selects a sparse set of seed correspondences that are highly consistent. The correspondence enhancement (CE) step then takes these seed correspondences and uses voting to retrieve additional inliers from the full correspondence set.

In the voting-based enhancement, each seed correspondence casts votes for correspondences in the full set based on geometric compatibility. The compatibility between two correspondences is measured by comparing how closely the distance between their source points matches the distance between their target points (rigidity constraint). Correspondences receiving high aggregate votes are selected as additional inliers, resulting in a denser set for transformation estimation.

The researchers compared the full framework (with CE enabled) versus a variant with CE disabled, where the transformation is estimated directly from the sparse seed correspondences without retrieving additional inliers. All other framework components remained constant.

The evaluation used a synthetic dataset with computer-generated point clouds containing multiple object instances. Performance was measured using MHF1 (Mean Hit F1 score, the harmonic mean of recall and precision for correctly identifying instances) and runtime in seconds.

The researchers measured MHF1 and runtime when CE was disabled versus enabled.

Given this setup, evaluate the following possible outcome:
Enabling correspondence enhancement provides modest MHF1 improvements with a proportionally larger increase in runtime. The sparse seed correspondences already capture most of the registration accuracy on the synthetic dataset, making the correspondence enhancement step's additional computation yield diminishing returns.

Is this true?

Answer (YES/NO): NO